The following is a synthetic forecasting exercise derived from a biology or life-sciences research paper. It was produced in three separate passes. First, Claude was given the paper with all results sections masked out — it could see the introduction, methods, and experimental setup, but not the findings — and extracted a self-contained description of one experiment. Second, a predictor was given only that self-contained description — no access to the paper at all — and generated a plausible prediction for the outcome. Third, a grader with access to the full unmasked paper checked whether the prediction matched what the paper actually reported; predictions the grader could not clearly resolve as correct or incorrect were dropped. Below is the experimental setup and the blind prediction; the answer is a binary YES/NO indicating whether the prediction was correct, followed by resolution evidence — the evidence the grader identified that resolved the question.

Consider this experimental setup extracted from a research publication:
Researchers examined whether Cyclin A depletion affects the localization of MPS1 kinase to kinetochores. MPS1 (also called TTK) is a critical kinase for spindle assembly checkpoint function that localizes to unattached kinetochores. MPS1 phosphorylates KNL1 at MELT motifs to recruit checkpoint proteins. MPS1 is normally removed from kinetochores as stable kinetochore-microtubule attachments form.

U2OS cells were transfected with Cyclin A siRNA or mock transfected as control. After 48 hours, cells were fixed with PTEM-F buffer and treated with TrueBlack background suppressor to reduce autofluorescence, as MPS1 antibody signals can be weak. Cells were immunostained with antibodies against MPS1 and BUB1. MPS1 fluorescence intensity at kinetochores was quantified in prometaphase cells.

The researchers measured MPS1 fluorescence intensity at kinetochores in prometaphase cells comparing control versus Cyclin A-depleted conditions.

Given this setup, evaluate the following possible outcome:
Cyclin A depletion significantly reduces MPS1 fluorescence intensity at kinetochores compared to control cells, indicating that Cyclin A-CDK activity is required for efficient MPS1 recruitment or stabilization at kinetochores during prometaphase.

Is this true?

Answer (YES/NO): YES